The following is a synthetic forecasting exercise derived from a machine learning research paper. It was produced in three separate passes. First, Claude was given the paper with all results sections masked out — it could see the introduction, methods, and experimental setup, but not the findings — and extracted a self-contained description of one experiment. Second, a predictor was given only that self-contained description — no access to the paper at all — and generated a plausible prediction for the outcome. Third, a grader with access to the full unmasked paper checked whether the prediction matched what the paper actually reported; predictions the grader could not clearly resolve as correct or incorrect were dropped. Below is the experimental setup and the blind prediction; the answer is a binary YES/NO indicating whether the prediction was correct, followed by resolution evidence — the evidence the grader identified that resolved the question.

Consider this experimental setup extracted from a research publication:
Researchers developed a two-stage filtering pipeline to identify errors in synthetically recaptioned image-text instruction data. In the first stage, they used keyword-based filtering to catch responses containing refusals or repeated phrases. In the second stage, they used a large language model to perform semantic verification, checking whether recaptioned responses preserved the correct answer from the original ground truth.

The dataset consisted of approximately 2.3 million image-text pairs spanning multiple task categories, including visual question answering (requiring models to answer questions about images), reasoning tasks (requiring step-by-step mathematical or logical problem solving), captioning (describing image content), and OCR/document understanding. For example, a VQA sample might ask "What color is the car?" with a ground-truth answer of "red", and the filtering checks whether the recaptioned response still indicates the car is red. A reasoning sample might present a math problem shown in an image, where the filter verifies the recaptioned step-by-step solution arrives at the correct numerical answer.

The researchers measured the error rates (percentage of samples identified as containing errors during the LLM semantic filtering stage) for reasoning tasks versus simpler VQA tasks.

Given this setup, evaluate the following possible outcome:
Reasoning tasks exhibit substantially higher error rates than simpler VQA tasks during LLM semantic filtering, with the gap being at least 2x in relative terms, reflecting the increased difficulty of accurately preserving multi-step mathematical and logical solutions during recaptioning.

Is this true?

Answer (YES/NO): NO